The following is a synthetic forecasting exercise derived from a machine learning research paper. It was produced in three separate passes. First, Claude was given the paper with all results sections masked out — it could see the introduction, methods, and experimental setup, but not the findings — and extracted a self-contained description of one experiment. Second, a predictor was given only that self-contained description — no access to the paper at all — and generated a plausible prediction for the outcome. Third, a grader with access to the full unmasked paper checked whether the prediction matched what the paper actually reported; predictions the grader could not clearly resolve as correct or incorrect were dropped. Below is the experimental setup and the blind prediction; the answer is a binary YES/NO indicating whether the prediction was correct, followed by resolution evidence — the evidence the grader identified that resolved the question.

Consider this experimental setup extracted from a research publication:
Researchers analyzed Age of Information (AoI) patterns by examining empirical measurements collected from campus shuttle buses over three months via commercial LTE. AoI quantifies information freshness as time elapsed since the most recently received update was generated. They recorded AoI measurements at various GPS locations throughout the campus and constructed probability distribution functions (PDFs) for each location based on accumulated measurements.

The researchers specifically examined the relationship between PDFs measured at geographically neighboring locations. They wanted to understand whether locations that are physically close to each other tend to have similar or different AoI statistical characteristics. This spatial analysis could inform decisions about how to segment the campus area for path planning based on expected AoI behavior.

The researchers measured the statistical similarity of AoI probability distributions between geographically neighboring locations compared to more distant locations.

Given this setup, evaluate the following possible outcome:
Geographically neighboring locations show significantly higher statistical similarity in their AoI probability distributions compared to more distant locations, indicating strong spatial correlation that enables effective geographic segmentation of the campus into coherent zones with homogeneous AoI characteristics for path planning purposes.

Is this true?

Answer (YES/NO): YES